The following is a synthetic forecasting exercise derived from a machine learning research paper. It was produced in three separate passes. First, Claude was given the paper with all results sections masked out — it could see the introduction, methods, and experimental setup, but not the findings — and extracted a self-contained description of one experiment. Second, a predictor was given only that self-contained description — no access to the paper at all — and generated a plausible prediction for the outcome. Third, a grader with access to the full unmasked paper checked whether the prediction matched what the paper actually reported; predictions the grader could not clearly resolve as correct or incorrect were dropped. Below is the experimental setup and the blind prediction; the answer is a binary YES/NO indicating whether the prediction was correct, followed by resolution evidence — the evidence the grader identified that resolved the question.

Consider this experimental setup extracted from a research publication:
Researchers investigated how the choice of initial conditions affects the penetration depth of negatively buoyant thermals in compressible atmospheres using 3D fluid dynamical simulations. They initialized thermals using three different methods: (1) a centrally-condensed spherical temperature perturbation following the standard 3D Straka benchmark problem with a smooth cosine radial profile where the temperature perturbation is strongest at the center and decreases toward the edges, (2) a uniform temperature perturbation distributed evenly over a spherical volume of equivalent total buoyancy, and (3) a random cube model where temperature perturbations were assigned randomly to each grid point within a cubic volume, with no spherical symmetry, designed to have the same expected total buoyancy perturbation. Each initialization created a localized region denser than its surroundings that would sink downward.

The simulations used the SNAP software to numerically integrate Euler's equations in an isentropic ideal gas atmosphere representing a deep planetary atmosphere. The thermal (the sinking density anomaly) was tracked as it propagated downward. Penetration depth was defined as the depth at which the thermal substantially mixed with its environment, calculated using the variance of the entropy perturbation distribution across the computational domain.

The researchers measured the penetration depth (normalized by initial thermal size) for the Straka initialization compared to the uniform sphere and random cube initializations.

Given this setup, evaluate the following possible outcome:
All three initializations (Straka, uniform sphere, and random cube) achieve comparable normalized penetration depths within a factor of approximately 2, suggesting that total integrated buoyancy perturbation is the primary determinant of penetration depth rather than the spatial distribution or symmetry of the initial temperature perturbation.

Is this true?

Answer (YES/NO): YES